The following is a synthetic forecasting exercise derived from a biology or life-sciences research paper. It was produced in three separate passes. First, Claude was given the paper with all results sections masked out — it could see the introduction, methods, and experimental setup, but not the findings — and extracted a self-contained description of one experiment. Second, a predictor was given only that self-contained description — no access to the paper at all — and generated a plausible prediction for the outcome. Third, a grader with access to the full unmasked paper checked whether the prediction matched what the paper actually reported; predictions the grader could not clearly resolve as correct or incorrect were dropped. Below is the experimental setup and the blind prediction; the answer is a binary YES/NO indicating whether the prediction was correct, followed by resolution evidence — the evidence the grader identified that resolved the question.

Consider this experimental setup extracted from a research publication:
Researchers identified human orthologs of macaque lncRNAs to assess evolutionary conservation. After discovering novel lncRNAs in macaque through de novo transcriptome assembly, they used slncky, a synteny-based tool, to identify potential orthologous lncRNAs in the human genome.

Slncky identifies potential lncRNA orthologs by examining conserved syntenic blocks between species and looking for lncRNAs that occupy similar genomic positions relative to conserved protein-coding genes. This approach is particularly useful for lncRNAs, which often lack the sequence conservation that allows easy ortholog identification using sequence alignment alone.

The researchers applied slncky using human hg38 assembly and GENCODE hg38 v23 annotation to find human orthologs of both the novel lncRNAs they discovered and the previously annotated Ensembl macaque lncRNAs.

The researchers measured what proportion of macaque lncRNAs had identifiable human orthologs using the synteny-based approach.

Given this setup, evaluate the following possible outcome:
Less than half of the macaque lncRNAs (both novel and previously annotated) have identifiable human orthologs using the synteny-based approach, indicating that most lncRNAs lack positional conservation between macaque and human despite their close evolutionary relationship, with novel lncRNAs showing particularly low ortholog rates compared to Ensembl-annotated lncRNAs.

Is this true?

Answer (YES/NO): NO